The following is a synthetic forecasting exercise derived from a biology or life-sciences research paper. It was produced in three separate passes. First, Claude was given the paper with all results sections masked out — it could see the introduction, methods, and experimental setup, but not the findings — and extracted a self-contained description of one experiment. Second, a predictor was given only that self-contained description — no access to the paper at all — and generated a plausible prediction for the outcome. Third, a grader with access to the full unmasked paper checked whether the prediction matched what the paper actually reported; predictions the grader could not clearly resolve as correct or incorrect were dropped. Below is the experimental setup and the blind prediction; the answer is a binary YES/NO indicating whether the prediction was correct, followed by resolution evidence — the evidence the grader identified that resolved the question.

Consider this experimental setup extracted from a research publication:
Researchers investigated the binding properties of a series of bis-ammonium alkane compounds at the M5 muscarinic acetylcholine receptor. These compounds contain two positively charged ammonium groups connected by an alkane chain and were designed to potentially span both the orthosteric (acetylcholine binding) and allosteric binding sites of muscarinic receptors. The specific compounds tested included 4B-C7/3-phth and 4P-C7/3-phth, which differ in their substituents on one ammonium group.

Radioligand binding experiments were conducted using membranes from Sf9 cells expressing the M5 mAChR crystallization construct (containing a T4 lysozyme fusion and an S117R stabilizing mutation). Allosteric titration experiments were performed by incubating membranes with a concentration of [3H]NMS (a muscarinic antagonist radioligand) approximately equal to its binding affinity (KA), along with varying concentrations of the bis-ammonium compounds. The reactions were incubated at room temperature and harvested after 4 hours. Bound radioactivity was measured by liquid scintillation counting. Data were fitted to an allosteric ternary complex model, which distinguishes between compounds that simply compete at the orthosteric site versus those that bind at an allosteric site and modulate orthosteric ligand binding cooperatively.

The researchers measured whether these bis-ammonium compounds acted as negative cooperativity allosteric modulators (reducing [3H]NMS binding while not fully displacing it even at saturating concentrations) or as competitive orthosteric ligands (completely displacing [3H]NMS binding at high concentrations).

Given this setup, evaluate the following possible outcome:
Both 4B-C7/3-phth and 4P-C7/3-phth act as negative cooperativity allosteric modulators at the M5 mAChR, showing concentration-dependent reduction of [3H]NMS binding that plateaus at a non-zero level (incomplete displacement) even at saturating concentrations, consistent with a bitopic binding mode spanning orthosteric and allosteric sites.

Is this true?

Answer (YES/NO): YES